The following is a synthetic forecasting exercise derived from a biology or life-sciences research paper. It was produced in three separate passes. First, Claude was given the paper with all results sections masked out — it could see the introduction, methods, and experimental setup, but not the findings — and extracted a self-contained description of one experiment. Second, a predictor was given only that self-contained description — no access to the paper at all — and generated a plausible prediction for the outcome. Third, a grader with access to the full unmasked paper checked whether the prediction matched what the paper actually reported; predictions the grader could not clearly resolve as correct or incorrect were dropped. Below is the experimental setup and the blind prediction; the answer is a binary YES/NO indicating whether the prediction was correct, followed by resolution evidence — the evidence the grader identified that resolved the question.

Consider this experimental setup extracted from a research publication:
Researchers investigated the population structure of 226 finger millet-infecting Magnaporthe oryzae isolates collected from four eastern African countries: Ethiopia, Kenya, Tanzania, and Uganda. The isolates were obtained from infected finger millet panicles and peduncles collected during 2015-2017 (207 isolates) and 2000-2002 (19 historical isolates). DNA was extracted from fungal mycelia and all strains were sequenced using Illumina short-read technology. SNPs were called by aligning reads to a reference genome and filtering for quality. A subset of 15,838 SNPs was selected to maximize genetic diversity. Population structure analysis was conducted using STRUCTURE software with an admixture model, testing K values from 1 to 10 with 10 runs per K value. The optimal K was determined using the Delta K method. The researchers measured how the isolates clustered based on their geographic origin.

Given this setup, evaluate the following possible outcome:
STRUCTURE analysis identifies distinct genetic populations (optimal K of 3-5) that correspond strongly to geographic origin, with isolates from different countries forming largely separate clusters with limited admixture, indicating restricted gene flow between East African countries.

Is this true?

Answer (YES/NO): NO